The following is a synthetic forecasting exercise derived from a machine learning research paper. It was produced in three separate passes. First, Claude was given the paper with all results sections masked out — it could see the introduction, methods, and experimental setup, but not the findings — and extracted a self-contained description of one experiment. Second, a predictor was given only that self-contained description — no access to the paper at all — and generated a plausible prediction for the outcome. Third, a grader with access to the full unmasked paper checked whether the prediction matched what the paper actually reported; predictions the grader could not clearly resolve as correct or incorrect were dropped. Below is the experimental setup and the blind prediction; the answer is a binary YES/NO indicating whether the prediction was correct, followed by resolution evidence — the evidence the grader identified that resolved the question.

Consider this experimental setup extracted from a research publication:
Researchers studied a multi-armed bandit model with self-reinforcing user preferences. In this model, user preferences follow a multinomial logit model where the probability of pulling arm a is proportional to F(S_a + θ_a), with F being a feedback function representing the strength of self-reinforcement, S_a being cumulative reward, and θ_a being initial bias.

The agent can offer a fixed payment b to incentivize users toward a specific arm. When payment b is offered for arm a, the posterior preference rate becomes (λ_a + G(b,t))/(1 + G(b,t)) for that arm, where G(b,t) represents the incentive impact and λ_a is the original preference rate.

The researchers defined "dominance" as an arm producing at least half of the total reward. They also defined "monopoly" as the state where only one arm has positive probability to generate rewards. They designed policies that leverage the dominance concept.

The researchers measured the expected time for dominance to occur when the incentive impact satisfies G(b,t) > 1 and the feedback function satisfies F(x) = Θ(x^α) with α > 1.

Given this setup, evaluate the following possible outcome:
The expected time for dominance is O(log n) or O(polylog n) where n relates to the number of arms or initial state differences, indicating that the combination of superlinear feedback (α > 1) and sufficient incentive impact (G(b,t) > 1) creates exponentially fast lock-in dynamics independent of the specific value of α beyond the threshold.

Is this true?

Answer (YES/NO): NO